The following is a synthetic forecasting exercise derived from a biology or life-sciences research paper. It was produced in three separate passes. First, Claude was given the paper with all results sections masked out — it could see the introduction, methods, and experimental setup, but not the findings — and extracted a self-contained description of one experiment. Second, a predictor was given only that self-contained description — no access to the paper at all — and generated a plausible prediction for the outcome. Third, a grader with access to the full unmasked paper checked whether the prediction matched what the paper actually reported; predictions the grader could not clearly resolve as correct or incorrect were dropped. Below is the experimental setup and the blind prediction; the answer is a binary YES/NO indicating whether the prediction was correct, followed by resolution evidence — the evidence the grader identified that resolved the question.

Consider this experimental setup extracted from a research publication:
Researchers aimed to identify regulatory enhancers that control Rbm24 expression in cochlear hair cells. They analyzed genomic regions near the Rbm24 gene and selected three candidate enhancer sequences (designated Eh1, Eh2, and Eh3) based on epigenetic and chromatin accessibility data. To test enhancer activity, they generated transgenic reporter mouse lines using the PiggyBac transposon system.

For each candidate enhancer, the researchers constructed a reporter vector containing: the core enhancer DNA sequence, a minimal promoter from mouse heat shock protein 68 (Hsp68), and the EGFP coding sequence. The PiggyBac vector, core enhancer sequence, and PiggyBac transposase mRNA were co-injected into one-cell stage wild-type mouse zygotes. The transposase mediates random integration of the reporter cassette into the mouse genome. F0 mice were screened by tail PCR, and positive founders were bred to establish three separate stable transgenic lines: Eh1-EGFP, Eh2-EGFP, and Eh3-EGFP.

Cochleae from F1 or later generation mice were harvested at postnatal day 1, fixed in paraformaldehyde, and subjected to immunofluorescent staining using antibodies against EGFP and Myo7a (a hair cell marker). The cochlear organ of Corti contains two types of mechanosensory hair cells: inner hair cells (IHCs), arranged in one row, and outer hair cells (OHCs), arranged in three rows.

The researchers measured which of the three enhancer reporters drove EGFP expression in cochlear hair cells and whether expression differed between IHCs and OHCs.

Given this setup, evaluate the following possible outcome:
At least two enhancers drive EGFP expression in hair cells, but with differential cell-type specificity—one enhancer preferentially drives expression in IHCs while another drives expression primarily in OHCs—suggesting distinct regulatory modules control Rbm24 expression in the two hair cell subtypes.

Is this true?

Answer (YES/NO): NO